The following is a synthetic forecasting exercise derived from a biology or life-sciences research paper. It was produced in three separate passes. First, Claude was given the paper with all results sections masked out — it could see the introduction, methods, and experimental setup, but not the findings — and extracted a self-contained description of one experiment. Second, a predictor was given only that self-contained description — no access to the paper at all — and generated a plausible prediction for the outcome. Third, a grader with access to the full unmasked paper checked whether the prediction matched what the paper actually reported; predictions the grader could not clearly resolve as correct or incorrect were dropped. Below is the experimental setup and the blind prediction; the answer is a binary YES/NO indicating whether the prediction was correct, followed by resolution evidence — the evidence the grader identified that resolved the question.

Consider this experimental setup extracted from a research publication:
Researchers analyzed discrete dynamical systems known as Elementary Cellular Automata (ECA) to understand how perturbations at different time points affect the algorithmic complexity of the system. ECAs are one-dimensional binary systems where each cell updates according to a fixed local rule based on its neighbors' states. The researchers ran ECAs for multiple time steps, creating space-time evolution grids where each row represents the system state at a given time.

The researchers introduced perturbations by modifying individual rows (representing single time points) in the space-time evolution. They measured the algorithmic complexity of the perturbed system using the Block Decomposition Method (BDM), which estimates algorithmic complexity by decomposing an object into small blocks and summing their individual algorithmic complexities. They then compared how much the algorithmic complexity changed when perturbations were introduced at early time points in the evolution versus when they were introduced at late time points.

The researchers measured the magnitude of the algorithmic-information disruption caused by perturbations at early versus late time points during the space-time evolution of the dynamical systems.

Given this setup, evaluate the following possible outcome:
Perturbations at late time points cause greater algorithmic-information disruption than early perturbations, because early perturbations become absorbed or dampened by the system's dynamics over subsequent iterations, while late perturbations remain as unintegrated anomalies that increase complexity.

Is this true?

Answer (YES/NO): NO